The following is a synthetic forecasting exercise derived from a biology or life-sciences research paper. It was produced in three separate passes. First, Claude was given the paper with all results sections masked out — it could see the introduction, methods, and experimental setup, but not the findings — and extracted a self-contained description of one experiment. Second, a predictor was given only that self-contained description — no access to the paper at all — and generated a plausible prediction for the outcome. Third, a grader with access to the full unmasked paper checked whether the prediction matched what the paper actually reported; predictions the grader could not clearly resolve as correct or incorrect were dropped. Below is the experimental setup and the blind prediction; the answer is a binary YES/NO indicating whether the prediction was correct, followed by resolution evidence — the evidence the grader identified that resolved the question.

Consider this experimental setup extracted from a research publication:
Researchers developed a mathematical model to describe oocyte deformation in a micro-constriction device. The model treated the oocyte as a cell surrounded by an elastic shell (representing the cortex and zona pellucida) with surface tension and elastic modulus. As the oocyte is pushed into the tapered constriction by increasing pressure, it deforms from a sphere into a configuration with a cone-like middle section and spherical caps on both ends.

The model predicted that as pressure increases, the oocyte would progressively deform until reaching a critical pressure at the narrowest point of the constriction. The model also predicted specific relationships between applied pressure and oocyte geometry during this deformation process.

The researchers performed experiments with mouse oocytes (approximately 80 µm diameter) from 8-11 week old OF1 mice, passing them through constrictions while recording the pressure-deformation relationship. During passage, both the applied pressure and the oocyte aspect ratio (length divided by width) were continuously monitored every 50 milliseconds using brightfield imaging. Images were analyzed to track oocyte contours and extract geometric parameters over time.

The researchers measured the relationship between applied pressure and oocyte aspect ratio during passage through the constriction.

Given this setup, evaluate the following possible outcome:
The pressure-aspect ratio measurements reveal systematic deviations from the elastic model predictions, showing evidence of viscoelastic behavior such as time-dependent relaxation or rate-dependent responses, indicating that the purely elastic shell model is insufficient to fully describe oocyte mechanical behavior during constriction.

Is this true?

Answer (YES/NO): NO